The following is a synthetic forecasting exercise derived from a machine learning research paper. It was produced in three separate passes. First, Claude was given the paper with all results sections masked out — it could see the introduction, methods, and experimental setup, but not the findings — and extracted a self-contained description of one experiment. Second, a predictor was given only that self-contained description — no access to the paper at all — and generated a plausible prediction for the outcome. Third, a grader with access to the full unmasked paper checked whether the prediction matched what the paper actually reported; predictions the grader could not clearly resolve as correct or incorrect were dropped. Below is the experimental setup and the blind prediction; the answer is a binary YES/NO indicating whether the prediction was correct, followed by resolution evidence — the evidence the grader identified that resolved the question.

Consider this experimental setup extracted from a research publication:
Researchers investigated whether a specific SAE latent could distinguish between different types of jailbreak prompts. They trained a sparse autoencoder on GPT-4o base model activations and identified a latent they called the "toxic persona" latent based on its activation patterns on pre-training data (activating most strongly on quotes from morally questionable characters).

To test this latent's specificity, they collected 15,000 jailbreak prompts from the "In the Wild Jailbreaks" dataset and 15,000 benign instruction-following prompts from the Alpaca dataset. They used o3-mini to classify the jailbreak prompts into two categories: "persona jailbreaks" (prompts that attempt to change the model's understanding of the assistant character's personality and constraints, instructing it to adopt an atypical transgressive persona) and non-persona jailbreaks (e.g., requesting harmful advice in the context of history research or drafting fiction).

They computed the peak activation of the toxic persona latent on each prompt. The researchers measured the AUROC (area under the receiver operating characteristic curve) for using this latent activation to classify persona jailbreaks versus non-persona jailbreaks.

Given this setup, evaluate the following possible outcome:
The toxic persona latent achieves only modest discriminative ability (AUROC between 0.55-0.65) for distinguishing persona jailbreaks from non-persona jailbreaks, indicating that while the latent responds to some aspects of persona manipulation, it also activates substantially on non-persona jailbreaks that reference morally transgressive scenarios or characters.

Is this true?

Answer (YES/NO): NO